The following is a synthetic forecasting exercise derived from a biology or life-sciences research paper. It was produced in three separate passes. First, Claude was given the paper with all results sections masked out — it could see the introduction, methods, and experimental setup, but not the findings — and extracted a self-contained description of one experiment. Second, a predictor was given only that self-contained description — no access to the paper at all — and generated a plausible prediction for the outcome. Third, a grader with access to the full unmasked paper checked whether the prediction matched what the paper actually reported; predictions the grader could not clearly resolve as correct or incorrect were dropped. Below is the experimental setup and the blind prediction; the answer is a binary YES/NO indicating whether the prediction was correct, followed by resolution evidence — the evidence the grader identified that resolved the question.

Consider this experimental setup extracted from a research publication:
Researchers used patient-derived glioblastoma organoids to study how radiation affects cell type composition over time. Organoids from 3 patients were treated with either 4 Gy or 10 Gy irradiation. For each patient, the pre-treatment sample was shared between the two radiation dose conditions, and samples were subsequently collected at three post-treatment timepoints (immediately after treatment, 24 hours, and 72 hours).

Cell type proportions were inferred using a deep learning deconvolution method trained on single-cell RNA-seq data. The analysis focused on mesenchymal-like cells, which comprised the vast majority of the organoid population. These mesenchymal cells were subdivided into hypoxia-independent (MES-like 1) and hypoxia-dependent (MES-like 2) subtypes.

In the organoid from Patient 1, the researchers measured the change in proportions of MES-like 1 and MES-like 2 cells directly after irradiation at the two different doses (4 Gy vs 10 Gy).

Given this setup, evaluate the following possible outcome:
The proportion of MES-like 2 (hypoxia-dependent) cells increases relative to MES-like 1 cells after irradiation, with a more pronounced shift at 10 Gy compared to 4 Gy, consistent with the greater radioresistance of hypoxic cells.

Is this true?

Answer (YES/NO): NO